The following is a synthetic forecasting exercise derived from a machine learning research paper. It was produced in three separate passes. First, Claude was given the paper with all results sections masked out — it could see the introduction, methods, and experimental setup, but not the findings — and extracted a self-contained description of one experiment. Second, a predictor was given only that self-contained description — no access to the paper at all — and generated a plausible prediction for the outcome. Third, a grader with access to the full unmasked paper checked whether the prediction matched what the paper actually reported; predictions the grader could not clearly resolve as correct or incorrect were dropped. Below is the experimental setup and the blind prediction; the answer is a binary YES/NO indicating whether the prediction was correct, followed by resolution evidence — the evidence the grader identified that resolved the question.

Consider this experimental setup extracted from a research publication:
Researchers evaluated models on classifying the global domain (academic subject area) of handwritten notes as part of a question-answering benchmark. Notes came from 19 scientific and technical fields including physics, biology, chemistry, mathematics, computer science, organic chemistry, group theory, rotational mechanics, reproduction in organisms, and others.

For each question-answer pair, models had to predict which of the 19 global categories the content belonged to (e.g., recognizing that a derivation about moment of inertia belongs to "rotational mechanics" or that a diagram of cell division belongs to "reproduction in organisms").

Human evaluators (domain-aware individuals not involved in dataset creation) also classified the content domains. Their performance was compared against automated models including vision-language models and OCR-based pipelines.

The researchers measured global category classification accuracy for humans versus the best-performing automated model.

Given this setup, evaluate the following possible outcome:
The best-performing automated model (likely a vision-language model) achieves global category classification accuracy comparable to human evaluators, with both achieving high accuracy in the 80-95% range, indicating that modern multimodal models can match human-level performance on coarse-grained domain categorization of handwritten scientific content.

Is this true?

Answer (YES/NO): NO